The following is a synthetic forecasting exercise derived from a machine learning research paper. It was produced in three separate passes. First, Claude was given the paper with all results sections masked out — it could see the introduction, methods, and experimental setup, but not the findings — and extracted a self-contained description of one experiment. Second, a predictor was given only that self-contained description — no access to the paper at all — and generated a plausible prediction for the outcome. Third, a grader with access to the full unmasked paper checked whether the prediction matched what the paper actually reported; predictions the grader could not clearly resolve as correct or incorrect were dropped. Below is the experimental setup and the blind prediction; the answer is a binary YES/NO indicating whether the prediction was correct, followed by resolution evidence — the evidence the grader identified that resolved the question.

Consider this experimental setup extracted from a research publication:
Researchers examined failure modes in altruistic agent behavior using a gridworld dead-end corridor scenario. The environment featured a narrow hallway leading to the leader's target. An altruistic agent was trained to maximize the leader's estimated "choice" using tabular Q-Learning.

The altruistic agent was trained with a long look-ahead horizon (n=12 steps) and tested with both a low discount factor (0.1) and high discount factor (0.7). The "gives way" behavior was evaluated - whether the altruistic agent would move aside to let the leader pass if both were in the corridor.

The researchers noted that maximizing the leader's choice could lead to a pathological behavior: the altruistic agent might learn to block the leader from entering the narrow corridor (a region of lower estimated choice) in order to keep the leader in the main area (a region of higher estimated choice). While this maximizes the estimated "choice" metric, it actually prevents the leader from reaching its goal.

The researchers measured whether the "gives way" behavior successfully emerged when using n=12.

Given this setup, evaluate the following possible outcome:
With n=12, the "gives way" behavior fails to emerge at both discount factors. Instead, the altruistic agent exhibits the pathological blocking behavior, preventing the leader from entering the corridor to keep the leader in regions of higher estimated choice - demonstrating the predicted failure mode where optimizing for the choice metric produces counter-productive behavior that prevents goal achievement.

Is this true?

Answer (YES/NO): NO